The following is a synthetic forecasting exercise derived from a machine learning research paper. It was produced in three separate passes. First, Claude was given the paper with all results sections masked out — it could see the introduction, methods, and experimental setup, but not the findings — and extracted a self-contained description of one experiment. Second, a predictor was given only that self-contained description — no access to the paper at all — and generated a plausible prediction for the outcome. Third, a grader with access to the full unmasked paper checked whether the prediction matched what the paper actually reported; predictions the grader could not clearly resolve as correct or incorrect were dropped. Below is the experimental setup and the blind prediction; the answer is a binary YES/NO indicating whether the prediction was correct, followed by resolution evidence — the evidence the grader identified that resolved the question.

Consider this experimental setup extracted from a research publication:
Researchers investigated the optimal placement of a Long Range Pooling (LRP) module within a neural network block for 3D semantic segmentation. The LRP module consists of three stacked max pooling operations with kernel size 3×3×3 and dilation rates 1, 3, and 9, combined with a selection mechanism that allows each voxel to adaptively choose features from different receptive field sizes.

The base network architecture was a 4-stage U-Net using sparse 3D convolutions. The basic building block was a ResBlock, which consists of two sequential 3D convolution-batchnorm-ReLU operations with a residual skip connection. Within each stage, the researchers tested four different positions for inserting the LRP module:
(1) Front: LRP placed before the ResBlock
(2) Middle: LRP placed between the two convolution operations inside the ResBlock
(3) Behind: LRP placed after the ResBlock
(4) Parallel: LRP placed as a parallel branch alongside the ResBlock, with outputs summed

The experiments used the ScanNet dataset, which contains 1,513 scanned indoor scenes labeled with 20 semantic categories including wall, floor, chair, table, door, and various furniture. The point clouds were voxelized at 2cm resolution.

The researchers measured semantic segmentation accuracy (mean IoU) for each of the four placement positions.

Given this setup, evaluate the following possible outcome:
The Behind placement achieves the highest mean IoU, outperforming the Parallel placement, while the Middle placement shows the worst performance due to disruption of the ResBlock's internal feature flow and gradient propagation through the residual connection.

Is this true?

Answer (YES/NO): NO